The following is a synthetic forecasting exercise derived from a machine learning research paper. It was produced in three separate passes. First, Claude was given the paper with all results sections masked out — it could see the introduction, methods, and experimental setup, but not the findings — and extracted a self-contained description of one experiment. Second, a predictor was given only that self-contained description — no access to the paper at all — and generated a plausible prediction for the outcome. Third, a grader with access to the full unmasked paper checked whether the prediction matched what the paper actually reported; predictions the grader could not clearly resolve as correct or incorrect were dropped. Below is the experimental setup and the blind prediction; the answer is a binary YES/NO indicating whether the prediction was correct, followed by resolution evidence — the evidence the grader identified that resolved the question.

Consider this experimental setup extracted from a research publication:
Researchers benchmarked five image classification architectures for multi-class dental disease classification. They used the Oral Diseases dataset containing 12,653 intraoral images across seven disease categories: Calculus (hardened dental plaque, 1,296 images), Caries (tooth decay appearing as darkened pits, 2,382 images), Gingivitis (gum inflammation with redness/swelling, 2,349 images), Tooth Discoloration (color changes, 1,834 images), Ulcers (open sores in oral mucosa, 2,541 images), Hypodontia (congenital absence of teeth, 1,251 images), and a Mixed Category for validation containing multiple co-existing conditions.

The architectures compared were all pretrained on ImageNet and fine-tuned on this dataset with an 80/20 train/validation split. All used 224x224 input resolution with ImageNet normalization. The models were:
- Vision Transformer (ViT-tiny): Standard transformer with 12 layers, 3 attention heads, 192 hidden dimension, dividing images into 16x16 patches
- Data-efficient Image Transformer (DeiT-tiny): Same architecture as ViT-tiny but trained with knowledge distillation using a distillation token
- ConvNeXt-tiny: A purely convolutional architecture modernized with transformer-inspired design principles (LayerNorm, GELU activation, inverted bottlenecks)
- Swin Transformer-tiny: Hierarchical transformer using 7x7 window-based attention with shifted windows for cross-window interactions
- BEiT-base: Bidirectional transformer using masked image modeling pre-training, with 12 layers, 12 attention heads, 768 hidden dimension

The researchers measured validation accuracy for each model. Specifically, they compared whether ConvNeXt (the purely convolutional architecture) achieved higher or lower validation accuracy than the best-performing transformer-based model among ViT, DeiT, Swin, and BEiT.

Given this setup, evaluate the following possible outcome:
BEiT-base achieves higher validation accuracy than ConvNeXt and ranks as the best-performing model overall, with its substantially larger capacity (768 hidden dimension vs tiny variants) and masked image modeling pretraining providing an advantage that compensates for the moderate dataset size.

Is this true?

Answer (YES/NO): NO